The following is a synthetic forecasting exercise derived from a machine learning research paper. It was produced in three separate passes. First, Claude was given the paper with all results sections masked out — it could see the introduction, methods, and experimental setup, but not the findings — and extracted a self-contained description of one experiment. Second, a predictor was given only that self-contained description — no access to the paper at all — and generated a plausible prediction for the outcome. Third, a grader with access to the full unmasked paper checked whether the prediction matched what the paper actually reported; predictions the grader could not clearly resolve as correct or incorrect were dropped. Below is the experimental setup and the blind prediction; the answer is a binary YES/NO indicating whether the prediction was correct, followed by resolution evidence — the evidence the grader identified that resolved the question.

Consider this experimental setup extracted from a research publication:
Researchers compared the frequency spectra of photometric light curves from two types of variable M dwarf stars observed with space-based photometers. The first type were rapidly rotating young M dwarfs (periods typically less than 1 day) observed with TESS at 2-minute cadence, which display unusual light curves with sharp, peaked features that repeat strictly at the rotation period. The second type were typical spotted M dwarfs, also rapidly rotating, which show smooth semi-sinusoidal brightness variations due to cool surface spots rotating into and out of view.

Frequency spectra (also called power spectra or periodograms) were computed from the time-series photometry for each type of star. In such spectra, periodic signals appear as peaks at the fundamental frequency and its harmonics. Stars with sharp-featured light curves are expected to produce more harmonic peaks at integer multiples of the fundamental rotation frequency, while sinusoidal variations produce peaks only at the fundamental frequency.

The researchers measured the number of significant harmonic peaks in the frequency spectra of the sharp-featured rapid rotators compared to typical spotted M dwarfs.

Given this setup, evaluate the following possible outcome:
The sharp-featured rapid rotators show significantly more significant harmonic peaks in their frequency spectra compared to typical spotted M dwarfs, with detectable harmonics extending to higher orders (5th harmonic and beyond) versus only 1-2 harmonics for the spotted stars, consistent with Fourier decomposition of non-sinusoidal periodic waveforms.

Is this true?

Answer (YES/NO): YES